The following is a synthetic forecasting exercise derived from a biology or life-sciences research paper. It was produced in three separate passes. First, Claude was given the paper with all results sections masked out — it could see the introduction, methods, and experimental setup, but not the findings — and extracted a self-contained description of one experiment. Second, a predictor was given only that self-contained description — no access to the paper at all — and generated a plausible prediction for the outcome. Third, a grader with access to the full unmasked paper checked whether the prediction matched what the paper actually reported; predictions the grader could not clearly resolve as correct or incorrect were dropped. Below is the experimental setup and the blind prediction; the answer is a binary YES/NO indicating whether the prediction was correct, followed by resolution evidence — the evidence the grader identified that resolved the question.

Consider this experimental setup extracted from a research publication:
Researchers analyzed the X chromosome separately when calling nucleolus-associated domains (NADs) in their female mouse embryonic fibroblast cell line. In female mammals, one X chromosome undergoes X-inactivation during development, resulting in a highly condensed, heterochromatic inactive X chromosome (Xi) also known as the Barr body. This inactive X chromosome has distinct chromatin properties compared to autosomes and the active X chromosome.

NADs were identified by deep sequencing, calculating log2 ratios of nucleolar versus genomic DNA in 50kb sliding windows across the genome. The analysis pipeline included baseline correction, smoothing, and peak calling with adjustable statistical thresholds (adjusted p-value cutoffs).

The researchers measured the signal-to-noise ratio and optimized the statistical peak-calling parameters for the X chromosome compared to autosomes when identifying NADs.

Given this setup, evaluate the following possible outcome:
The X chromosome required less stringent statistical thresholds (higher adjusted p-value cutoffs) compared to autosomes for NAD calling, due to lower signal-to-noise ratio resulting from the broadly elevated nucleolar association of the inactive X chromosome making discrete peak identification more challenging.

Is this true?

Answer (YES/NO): YES